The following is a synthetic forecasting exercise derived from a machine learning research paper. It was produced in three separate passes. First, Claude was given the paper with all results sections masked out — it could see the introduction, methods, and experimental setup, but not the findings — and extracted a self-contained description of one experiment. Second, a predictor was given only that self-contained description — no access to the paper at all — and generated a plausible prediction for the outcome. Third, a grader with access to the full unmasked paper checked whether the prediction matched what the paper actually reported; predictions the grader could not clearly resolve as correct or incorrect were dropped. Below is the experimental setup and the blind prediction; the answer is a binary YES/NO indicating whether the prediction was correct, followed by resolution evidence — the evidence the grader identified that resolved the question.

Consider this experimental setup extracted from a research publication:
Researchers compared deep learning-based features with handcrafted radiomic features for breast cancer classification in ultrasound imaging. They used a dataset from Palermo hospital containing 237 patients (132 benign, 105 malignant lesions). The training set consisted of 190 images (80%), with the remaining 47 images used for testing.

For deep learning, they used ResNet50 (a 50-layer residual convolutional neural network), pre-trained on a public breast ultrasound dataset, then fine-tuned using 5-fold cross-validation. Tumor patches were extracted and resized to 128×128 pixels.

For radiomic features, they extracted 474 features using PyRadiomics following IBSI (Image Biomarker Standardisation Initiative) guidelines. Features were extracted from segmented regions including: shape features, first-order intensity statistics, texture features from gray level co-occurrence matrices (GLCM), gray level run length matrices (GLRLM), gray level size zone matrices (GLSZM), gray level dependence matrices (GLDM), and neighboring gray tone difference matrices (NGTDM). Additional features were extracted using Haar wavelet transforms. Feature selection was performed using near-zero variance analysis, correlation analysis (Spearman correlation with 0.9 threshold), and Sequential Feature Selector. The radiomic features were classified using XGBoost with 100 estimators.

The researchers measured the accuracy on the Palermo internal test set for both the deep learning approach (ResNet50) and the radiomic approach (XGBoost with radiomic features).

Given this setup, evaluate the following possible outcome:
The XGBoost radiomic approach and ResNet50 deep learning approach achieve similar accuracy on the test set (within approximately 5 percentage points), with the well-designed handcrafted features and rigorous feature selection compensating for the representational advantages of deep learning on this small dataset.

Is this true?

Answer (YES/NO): NO